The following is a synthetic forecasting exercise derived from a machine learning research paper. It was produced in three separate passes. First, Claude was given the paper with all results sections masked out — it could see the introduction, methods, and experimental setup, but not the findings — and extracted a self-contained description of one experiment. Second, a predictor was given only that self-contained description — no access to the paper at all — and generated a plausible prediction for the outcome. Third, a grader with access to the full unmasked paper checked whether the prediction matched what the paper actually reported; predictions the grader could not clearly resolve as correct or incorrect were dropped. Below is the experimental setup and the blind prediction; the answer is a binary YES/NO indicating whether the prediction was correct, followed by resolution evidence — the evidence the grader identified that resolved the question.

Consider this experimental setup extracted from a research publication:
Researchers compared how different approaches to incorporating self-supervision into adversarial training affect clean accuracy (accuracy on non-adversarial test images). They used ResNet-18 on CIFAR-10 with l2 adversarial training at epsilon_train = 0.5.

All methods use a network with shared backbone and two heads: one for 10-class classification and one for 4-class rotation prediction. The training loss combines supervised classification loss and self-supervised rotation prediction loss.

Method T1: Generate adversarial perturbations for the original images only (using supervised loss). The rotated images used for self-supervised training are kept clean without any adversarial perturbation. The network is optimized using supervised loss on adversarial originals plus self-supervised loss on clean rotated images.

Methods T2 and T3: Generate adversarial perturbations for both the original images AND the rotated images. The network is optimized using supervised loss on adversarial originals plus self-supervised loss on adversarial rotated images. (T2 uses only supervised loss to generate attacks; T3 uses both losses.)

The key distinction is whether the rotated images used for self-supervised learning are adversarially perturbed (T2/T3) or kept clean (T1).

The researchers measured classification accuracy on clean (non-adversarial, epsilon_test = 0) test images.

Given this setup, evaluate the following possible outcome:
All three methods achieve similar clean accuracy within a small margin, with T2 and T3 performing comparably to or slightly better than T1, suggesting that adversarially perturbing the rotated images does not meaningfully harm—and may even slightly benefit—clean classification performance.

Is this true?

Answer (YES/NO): NO